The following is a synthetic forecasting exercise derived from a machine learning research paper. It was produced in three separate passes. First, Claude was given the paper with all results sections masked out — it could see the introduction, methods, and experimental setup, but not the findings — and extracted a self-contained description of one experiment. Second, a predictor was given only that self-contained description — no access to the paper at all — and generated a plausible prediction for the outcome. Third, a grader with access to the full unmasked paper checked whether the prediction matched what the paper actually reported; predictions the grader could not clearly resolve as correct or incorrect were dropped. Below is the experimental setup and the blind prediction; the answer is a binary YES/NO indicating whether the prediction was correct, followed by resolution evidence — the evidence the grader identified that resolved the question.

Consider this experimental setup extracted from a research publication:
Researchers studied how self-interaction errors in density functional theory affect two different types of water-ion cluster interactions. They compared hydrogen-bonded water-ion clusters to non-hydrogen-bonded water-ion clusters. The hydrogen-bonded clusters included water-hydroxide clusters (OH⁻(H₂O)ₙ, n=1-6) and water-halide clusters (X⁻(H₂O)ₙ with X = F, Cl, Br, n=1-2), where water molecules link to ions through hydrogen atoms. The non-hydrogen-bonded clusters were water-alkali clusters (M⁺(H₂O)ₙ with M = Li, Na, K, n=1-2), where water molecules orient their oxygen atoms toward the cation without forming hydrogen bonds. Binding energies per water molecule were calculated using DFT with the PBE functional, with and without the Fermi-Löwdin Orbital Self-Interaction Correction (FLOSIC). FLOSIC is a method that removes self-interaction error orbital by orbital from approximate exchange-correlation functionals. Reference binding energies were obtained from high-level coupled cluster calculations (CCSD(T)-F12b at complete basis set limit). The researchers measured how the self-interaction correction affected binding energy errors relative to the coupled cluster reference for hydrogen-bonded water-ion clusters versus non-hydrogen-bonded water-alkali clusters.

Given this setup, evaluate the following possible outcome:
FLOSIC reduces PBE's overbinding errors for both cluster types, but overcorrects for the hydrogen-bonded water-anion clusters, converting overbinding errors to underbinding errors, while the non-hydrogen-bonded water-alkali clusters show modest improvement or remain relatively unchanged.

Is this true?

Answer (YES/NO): NO